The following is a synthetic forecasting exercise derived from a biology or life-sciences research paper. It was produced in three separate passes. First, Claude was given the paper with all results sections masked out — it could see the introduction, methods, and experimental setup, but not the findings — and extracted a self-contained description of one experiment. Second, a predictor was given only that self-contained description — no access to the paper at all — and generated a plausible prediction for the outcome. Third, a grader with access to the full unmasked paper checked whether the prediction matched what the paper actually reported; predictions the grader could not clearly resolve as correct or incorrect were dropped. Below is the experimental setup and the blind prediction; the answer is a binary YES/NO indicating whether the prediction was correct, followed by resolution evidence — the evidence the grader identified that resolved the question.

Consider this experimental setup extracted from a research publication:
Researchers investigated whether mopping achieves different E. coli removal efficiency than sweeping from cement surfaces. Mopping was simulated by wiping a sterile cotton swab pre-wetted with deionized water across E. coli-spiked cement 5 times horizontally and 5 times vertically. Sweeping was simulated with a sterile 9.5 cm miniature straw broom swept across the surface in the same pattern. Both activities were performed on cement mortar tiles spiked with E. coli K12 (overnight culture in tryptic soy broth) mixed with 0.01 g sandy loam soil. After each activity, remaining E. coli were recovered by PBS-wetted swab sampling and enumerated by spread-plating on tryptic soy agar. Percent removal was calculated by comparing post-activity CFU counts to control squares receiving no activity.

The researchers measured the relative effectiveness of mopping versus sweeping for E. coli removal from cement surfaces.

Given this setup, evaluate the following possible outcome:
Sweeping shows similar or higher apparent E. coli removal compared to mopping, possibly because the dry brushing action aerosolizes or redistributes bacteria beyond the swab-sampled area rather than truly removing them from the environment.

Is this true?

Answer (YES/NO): NO